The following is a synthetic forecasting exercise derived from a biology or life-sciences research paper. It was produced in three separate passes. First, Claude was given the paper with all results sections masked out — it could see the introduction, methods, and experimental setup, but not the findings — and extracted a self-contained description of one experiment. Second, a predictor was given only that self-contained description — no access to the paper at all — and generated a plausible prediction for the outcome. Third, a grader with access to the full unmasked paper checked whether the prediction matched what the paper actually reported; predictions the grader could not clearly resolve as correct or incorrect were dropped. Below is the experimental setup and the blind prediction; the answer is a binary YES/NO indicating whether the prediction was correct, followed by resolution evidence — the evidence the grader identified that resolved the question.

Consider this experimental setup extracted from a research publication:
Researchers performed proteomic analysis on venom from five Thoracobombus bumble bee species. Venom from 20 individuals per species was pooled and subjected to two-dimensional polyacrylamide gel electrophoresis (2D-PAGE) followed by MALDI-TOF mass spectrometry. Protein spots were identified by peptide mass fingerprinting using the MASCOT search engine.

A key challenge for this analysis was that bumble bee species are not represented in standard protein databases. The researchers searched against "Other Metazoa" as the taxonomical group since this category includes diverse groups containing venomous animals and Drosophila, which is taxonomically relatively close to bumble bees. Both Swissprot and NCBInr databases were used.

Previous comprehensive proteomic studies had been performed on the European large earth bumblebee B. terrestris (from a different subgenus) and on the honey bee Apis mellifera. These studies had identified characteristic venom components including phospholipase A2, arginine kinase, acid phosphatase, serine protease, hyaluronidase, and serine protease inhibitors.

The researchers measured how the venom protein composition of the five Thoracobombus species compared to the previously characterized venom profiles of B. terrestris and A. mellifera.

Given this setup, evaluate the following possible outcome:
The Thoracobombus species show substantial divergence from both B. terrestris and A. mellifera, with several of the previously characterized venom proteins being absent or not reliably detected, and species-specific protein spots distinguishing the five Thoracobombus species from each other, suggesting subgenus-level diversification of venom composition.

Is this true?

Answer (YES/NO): NO